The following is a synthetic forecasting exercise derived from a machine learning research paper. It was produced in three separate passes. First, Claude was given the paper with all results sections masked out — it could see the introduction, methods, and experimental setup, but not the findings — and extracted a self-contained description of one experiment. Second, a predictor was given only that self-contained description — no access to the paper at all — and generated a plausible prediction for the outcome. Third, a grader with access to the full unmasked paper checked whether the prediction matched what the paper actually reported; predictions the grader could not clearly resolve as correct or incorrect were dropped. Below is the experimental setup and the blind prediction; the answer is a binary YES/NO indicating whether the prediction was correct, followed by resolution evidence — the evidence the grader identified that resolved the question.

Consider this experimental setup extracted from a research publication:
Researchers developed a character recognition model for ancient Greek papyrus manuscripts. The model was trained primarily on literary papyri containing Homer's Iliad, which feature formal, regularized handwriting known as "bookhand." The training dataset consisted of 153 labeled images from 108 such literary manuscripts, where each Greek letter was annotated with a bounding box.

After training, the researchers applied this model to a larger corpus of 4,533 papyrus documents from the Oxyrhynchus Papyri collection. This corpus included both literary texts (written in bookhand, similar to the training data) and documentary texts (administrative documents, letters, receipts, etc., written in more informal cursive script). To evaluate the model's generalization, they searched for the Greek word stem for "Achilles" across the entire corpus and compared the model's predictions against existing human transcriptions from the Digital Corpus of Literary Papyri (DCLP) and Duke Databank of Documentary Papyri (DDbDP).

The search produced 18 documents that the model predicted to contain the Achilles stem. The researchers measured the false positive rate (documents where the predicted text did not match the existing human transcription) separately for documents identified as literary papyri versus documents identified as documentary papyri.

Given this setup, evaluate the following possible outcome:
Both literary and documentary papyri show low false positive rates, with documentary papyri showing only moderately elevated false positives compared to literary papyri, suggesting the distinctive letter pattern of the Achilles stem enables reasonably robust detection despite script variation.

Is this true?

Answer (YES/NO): NO